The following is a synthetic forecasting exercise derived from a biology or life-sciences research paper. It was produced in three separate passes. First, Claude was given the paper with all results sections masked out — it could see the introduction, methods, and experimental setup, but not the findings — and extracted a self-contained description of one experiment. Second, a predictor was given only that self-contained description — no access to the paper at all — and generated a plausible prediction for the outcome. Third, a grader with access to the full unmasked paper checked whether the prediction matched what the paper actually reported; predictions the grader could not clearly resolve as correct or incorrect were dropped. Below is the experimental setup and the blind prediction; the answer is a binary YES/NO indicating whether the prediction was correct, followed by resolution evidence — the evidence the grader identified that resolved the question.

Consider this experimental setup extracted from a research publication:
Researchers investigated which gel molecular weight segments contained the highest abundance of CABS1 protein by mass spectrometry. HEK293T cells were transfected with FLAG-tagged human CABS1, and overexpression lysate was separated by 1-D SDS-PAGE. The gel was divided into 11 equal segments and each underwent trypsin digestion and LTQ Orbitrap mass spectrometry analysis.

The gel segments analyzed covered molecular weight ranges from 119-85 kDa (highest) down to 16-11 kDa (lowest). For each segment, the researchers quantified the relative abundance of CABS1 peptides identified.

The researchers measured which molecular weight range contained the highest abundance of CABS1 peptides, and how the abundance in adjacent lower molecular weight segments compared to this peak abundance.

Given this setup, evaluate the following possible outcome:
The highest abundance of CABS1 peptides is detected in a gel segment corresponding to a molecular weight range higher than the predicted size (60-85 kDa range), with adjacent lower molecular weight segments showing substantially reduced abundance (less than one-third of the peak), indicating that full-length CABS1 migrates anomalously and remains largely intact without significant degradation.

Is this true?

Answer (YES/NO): YES